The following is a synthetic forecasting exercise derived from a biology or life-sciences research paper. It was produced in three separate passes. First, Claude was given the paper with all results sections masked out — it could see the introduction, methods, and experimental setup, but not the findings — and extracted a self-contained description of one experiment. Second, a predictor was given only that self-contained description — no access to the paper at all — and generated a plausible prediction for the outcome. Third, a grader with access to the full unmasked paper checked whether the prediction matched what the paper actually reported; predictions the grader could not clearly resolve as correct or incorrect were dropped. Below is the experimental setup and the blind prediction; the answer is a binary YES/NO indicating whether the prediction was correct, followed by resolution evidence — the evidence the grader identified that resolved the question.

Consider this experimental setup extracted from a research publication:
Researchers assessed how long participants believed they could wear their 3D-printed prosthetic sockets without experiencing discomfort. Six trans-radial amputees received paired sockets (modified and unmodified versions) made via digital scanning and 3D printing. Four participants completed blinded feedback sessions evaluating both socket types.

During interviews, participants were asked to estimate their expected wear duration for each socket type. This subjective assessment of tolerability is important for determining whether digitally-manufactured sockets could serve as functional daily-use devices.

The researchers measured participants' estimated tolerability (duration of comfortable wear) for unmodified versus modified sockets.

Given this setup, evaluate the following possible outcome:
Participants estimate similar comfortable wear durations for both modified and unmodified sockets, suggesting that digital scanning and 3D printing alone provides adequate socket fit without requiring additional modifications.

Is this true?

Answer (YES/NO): NO